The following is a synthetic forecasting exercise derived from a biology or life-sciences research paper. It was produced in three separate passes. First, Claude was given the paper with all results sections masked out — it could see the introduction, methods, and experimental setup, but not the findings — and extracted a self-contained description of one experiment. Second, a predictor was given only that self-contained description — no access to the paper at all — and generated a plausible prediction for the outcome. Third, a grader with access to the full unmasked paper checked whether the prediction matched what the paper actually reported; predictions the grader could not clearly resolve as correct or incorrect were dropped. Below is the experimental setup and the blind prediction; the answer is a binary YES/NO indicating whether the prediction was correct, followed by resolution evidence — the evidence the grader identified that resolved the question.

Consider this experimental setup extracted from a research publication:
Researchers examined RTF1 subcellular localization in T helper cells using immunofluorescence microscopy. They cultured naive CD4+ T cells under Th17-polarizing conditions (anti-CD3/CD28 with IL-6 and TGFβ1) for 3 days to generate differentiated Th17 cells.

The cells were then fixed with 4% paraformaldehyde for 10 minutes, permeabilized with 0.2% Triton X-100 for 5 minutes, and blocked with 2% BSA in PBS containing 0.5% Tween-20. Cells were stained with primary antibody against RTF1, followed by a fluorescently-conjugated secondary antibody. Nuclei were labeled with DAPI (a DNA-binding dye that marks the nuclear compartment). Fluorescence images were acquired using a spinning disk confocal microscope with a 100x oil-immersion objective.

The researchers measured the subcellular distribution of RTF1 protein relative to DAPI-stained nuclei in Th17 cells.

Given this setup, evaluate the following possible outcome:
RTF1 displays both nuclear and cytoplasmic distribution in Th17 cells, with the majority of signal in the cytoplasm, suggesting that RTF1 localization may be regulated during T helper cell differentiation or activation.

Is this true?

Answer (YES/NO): NO